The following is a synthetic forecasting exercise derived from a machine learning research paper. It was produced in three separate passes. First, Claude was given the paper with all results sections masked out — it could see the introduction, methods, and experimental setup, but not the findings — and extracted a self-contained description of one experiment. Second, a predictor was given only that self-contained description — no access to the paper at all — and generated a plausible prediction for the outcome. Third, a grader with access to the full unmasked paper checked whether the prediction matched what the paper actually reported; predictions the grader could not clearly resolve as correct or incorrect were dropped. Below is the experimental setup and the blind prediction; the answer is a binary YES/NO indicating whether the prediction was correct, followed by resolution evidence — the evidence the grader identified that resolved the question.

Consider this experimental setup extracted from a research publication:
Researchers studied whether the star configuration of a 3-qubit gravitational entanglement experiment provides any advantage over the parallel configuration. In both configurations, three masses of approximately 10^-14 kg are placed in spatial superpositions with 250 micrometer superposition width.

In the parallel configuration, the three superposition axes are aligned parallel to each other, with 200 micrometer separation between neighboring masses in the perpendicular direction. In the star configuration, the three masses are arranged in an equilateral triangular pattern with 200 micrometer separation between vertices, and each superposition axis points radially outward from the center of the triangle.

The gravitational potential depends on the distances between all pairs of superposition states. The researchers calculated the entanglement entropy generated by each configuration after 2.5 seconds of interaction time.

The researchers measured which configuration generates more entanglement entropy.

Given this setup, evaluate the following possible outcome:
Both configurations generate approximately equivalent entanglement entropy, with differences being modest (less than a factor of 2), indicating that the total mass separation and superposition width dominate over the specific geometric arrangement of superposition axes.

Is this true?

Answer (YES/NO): NO